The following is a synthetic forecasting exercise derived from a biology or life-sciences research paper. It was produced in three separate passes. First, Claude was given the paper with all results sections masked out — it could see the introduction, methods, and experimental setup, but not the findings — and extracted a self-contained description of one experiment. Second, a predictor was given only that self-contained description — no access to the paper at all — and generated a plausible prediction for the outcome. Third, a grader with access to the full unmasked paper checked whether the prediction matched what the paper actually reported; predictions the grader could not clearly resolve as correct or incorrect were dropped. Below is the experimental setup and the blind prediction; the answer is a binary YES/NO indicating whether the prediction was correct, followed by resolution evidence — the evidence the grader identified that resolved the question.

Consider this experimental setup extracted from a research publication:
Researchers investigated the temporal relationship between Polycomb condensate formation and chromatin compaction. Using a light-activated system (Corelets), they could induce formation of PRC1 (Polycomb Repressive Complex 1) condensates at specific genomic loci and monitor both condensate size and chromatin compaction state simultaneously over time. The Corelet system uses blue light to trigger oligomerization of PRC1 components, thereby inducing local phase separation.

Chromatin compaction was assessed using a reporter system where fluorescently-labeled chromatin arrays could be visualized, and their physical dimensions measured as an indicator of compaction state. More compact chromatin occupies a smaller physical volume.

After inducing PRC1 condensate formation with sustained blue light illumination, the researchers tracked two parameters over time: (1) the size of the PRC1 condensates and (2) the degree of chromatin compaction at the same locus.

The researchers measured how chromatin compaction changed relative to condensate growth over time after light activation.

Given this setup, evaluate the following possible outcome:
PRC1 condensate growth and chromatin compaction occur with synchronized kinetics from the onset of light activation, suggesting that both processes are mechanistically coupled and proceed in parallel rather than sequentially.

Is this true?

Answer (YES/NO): NO